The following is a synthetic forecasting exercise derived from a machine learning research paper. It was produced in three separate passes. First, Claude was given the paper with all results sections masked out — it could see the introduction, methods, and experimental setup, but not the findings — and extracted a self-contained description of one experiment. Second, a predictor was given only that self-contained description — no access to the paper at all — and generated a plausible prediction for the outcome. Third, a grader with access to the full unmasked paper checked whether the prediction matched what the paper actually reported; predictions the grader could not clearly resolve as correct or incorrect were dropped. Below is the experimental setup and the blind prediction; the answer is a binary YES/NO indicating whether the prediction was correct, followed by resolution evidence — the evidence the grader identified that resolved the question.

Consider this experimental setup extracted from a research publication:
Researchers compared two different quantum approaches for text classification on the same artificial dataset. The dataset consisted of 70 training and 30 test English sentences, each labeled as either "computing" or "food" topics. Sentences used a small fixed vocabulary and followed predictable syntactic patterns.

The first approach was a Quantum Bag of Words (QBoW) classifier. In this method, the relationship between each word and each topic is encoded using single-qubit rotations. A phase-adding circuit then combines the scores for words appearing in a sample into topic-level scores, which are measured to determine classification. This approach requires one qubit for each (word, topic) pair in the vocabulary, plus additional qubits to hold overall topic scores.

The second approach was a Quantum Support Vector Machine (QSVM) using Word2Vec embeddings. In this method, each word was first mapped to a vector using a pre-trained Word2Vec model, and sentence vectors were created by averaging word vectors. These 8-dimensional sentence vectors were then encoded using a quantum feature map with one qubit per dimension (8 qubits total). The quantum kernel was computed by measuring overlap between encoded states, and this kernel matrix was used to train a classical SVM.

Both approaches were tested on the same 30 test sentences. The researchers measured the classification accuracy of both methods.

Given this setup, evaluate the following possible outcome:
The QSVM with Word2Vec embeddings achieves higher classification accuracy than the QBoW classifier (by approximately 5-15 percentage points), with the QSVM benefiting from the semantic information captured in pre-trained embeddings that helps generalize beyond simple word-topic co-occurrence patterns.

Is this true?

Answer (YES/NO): NO